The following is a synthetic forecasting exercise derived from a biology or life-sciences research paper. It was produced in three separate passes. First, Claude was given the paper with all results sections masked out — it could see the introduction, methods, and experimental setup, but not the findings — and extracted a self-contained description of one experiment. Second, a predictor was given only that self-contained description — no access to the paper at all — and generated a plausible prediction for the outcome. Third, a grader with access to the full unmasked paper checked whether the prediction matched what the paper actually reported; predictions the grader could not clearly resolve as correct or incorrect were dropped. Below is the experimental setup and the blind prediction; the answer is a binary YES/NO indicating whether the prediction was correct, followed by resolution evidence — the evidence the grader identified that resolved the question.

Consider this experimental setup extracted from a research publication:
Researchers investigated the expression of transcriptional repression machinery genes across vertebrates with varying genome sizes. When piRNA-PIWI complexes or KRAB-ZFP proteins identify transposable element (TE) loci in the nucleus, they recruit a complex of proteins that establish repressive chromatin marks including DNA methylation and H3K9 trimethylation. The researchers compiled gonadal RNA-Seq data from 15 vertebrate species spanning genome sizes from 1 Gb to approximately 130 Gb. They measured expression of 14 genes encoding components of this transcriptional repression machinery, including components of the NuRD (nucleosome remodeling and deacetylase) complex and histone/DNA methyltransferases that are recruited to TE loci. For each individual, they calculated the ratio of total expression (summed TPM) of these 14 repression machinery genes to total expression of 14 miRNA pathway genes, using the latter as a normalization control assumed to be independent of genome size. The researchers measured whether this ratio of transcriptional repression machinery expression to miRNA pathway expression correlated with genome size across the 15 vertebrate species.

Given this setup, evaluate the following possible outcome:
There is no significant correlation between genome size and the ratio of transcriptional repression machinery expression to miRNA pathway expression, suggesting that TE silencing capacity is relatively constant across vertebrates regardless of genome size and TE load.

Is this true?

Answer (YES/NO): YES